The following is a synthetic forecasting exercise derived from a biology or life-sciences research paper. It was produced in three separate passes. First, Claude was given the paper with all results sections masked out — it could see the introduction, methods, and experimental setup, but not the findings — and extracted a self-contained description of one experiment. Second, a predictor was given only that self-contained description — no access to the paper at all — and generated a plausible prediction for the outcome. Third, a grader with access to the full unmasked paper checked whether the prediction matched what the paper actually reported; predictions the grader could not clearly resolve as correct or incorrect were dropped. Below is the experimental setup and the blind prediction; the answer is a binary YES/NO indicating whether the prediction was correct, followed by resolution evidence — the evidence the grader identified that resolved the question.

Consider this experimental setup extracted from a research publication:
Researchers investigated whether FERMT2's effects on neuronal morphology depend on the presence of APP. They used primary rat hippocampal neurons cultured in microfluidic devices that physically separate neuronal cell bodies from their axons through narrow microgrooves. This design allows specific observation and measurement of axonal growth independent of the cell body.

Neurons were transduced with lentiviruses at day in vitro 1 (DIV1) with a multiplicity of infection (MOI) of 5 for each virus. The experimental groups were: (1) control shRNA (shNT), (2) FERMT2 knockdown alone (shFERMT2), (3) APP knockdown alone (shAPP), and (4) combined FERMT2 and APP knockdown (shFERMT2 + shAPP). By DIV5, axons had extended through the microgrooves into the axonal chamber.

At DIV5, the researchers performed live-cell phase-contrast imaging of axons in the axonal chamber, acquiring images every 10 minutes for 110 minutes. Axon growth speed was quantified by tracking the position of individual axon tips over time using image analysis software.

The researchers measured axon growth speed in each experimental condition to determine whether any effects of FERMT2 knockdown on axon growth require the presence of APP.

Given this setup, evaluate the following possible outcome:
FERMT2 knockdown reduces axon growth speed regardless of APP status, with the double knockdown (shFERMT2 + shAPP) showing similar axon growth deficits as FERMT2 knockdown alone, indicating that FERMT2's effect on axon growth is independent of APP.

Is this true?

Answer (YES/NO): NO